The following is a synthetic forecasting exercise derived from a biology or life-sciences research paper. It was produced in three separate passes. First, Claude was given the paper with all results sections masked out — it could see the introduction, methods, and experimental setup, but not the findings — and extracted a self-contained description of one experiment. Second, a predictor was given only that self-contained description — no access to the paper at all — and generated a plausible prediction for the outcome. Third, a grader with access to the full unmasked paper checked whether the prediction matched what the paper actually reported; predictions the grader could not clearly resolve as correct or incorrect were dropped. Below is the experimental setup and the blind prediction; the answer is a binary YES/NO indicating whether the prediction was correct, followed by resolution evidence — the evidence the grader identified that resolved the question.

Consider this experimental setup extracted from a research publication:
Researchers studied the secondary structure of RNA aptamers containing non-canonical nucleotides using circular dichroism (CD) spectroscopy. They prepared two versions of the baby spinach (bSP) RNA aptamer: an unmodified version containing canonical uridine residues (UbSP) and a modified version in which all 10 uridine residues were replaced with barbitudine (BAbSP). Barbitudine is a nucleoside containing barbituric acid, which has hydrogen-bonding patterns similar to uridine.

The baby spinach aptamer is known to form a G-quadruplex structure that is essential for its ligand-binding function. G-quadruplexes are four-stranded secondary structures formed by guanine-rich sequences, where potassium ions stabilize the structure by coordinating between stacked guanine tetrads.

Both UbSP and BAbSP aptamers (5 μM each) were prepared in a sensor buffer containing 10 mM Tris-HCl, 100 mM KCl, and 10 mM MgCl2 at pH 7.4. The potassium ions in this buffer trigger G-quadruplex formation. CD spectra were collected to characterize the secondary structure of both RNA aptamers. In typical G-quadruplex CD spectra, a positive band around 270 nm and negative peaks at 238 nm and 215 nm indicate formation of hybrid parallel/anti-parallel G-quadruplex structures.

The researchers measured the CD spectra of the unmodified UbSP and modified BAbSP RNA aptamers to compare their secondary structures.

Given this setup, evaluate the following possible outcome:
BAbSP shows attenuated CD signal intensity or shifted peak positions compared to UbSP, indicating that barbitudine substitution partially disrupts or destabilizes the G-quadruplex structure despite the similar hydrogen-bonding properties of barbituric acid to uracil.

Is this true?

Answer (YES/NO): NO